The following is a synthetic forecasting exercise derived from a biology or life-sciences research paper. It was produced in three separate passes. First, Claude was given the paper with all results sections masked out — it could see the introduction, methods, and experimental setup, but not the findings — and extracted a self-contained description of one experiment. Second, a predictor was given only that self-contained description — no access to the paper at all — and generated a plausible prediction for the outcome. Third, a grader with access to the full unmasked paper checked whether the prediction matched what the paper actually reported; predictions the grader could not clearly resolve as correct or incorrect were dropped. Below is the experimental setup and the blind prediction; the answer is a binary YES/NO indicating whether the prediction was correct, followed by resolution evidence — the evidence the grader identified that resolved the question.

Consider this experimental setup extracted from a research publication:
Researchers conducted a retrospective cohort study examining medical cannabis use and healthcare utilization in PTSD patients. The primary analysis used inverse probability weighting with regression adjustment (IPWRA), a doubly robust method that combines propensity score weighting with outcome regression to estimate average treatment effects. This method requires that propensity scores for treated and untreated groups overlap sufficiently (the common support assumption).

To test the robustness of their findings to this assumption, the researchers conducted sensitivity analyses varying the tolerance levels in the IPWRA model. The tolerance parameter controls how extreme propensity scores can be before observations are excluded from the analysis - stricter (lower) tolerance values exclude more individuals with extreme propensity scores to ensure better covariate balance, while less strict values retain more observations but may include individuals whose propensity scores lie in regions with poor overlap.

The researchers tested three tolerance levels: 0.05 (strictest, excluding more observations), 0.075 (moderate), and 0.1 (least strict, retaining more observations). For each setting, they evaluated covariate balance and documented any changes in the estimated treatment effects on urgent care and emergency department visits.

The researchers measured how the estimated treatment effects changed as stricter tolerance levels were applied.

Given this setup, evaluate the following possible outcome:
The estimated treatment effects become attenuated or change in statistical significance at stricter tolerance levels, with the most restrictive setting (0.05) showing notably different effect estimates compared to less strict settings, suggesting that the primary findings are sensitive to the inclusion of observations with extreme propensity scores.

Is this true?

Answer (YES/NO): NO